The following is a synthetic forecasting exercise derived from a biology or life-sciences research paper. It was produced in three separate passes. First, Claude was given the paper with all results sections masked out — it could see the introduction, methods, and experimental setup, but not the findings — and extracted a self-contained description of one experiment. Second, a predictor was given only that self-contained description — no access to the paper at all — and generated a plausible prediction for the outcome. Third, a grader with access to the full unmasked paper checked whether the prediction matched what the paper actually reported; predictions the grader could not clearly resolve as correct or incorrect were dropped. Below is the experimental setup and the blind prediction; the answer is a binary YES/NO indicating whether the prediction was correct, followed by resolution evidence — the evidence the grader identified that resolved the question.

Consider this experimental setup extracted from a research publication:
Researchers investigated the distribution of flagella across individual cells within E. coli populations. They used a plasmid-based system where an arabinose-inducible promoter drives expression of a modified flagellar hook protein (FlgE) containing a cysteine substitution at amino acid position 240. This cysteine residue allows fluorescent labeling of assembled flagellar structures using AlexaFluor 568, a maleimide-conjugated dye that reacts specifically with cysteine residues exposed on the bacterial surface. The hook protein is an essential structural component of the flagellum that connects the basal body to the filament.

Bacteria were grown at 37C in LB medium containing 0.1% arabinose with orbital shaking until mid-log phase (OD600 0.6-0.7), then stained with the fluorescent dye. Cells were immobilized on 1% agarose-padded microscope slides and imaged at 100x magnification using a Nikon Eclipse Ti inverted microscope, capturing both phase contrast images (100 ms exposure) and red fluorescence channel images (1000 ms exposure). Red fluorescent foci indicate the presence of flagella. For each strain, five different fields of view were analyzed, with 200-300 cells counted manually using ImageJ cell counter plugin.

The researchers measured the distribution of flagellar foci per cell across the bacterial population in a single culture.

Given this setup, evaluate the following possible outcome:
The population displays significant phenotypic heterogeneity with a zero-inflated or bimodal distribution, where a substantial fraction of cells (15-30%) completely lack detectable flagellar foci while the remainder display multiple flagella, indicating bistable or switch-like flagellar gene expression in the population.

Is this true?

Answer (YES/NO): NO